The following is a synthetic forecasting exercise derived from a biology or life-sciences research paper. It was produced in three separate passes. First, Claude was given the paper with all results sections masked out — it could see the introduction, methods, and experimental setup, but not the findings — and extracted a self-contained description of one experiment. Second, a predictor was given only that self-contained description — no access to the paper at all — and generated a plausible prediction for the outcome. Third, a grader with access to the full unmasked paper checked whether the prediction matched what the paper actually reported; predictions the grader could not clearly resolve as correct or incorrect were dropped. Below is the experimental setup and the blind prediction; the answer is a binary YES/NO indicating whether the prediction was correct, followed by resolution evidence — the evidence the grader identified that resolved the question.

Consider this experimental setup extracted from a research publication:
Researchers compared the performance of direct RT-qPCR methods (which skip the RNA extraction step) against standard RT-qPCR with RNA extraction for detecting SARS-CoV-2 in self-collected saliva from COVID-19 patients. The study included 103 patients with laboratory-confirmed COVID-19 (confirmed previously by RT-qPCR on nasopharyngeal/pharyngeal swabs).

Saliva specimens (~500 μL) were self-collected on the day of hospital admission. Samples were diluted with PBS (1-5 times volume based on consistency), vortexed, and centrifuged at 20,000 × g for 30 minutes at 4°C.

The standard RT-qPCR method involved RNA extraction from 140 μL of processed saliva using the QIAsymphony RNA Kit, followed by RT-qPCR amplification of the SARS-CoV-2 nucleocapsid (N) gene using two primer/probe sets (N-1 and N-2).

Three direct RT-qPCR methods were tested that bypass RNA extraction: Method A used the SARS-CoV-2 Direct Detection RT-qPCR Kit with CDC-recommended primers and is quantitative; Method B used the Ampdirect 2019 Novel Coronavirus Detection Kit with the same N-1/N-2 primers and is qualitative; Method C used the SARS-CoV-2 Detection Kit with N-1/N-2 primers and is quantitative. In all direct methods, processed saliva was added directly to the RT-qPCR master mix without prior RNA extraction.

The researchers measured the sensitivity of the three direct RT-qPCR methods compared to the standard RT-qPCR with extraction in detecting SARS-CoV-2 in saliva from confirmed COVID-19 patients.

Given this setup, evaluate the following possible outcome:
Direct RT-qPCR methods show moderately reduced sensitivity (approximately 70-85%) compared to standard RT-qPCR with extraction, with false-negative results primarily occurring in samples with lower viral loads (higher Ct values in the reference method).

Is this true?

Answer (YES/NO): NO